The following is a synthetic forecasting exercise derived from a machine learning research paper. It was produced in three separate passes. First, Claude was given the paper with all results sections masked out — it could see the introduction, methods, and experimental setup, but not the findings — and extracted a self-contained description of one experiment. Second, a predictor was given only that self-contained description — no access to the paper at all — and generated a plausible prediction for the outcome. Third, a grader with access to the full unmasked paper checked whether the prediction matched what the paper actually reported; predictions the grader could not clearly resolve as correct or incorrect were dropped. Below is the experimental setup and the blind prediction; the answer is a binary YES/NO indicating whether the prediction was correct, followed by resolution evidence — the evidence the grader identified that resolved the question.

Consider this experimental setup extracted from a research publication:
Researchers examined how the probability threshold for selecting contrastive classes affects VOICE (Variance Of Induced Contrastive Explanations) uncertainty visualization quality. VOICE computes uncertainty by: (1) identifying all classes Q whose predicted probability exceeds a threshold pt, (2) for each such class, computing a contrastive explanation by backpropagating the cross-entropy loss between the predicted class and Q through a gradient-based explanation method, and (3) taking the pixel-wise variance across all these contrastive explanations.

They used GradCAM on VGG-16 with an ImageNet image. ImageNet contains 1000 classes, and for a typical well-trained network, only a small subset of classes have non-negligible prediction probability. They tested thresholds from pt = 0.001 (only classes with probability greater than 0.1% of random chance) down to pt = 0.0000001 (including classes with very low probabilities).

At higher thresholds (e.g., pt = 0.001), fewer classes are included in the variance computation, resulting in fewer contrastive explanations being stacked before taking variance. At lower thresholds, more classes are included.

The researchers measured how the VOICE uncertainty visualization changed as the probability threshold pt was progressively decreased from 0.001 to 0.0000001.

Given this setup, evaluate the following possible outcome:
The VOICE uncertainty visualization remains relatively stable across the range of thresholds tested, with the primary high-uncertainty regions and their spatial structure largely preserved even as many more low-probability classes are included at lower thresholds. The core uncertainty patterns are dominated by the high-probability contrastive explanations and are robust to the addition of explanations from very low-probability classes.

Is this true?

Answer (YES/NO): NO